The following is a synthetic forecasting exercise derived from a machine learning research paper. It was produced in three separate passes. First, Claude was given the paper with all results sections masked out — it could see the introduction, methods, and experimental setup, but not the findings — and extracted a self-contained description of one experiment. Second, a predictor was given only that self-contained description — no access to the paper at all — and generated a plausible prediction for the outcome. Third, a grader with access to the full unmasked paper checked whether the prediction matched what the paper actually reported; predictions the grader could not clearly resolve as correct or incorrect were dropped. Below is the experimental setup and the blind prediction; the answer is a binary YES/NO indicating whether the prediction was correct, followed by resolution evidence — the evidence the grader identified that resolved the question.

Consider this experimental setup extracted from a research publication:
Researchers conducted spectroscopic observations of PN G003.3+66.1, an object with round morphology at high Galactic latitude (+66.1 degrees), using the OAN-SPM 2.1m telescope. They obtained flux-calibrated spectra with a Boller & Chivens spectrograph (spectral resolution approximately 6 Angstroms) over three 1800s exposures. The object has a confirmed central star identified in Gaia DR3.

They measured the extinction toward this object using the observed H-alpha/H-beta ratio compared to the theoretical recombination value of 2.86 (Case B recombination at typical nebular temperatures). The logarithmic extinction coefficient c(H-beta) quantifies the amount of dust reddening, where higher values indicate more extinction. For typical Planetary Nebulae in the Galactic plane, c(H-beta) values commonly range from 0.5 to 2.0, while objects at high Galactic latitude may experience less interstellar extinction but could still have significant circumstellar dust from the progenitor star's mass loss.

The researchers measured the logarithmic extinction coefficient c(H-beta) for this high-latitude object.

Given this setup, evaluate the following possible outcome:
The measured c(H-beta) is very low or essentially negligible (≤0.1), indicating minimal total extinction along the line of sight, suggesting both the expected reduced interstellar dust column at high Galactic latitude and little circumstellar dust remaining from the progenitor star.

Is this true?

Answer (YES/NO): YES